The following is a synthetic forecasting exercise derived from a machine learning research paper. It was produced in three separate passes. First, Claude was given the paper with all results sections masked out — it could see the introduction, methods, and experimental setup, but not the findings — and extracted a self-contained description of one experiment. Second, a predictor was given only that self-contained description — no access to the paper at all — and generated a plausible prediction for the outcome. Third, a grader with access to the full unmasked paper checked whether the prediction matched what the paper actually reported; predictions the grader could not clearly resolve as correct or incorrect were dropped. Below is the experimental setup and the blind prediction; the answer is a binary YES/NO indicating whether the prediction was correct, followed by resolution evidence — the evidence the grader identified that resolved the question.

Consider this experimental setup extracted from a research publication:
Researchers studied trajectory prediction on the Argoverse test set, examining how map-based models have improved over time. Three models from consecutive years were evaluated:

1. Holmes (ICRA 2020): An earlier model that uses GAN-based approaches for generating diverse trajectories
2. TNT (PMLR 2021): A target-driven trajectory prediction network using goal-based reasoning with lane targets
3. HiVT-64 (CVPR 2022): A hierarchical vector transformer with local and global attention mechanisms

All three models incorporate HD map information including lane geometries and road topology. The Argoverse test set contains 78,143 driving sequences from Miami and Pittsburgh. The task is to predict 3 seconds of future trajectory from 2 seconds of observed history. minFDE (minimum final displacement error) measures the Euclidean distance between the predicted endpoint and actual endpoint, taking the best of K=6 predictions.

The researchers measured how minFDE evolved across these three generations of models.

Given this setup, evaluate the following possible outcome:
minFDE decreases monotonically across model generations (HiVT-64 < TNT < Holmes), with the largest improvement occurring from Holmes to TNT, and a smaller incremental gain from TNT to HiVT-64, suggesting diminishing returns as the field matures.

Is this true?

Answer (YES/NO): YES